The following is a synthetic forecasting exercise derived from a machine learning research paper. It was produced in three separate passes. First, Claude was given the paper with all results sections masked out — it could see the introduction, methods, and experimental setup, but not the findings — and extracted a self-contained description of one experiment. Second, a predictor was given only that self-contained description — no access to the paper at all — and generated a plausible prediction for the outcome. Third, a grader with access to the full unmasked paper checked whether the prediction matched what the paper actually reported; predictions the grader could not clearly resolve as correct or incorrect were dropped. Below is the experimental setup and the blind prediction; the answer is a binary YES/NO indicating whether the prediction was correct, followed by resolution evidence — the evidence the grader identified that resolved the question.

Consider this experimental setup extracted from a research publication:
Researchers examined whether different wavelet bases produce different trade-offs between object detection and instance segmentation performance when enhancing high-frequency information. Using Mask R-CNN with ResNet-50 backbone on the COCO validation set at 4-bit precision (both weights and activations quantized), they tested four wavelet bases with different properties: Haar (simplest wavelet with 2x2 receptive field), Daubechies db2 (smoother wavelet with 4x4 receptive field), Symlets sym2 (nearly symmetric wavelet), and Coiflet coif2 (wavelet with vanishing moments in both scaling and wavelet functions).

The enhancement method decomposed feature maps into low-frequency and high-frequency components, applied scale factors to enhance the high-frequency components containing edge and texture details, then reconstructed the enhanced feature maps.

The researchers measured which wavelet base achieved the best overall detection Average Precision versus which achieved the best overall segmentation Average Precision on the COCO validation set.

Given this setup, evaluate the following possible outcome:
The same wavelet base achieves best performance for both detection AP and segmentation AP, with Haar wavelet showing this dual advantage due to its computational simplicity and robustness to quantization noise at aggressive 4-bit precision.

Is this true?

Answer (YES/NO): NO